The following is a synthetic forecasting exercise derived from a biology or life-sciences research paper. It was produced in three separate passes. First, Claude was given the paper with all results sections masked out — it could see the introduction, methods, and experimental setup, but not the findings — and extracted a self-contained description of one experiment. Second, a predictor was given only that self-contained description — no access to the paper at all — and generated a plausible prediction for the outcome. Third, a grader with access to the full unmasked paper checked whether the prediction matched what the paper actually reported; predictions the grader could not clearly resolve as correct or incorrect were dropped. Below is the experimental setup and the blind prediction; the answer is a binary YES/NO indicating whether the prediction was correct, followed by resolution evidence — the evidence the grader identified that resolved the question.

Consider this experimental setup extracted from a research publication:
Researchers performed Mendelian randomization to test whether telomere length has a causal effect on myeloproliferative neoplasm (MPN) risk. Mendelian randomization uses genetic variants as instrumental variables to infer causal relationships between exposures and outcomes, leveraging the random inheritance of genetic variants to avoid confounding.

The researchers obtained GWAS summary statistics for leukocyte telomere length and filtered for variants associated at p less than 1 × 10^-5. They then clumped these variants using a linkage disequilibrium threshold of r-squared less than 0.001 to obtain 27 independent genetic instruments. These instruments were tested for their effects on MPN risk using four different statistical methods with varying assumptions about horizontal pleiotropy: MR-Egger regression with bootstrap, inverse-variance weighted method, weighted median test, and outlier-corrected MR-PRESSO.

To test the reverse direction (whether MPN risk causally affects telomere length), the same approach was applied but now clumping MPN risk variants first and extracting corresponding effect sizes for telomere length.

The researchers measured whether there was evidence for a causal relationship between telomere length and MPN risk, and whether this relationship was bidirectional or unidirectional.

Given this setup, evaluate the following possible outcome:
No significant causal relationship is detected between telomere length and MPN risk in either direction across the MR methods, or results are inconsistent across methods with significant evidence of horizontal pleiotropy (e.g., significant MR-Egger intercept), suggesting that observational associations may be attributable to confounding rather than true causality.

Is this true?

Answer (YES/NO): NO